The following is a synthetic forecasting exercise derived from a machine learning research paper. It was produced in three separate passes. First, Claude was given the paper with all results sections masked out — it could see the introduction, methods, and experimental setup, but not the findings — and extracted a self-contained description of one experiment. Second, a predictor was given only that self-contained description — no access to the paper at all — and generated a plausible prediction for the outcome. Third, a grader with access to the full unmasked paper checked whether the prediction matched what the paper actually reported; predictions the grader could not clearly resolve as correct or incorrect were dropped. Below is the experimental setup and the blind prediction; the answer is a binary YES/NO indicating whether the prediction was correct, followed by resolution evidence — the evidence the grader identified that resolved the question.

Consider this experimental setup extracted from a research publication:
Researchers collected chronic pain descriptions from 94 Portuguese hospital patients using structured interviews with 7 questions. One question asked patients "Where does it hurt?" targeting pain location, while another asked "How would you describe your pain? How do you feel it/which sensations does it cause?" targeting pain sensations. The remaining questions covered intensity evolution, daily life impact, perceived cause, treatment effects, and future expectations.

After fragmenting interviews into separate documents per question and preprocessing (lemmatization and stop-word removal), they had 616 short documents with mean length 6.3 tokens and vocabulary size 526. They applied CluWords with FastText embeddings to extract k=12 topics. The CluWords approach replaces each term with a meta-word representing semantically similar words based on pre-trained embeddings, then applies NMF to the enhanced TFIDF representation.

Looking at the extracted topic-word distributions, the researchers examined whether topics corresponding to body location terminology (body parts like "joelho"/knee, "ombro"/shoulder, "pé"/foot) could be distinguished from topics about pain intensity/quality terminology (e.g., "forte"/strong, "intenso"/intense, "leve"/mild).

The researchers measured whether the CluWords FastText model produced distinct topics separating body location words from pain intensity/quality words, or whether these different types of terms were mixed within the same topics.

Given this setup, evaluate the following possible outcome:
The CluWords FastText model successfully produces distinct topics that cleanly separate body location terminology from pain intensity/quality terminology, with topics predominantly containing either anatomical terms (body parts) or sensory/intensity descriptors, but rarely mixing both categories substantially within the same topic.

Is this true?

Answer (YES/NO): YES